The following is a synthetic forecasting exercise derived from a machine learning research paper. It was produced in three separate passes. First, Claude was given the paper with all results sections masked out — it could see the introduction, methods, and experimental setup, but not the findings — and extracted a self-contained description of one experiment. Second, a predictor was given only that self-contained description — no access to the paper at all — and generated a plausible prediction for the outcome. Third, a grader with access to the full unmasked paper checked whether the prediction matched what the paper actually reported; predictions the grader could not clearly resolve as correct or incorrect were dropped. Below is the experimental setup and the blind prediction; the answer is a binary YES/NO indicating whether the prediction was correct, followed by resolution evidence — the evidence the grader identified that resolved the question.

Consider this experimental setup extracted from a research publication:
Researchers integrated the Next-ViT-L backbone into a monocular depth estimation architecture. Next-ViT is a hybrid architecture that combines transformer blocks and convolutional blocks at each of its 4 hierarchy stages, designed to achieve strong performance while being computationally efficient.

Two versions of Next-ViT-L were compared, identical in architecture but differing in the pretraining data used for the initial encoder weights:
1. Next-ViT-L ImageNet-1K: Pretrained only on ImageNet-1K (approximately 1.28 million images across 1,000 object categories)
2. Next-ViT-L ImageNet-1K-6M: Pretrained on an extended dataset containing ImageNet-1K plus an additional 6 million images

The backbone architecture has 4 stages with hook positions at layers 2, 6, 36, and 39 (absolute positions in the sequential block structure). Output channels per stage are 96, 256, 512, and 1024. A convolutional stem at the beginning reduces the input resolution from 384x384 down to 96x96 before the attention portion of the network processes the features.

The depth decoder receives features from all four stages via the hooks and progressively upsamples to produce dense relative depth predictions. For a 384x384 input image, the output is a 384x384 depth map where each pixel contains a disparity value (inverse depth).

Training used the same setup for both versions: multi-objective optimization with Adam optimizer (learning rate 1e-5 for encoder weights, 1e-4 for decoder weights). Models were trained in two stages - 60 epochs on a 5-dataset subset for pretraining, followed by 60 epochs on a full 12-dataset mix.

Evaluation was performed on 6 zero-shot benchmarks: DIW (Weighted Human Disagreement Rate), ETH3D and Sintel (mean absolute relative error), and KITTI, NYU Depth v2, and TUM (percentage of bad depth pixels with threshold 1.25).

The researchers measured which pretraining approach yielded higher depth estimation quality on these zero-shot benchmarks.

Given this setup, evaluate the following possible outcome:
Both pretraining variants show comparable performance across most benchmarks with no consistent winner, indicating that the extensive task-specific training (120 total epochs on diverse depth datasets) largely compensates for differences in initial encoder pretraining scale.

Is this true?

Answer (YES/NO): NO